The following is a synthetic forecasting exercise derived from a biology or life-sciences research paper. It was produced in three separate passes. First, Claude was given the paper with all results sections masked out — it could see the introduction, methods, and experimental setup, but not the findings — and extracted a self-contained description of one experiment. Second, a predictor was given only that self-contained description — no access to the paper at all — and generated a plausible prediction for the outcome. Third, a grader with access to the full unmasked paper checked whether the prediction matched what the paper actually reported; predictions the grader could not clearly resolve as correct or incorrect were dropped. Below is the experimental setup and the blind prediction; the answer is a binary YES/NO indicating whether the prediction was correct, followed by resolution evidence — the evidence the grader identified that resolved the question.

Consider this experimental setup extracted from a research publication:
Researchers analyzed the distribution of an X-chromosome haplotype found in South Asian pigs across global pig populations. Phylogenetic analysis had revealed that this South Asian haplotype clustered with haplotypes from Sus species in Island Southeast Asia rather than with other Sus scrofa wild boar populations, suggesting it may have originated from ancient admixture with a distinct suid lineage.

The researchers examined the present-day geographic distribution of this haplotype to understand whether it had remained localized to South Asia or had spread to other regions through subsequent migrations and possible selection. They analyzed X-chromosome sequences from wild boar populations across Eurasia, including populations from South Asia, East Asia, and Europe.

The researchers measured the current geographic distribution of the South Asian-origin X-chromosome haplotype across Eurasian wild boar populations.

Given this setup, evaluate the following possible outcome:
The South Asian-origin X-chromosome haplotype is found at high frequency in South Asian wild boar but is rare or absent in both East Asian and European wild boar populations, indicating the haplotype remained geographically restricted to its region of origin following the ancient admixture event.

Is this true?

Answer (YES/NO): NO